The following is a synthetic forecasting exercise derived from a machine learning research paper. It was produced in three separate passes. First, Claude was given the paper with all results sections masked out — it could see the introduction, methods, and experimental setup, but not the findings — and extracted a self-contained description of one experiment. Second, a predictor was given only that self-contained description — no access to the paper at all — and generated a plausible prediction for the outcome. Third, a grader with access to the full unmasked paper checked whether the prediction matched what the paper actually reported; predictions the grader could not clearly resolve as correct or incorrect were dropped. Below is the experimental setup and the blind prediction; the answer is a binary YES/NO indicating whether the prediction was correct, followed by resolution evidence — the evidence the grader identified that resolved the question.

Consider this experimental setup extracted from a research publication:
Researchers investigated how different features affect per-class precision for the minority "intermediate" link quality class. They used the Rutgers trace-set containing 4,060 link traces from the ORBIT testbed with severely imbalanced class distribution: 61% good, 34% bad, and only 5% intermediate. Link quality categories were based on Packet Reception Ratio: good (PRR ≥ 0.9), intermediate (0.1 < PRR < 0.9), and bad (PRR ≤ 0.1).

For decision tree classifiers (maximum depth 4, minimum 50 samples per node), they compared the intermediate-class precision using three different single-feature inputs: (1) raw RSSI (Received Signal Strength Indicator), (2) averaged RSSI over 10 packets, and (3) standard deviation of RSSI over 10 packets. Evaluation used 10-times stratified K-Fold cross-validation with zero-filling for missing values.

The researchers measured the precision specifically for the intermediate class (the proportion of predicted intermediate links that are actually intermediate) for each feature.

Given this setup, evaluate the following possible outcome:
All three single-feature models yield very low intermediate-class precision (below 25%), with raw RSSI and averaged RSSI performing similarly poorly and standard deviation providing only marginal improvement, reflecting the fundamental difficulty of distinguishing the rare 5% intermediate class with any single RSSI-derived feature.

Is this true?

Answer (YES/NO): NO